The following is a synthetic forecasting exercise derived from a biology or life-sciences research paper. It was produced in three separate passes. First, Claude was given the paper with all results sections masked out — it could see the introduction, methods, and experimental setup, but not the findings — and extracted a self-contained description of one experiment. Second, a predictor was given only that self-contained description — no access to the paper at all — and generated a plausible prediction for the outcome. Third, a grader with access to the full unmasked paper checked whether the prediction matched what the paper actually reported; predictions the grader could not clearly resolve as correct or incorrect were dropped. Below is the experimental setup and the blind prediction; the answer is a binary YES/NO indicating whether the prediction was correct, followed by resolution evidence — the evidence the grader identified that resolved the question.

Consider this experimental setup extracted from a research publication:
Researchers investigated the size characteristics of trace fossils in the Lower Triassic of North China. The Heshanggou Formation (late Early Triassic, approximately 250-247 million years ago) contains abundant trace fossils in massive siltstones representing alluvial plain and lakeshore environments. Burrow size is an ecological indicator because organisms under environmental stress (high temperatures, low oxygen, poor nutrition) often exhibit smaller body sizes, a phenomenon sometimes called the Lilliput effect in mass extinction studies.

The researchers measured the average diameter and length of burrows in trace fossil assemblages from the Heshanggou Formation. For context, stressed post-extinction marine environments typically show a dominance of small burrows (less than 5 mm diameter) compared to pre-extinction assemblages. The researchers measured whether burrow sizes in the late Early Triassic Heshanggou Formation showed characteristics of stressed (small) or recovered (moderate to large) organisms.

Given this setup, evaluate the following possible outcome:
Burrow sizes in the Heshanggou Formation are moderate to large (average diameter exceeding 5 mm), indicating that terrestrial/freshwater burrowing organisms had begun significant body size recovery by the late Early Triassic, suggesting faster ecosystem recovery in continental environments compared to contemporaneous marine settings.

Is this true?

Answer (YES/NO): NO